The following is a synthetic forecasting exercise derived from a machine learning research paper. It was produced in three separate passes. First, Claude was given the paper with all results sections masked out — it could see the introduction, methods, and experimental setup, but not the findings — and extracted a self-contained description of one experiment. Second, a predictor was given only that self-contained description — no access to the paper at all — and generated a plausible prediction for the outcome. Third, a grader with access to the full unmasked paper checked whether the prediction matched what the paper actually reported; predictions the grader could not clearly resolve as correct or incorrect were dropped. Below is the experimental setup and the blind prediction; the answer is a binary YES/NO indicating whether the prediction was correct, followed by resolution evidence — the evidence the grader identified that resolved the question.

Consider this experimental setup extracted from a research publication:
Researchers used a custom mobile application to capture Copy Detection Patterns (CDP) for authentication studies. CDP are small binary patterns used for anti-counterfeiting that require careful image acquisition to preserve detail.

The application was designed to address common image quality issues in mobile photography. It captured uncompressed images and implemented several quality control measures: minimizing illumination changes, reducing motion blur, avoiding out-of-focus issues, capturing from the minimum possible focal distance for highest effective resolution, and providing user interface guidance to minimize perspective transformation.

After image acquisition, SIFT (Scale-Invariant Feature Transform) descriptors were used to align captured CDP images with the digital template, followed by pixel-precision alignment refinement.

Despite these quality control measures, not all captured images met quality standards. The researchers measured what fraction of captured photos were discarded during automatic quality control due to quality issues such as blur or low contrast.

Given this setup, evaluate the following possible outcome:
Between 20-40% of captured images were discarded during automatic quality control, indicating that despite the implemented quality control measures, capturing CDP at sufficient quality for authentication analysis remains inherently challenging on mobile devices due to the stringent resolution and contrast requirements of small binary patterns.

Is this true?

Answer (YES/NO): NO